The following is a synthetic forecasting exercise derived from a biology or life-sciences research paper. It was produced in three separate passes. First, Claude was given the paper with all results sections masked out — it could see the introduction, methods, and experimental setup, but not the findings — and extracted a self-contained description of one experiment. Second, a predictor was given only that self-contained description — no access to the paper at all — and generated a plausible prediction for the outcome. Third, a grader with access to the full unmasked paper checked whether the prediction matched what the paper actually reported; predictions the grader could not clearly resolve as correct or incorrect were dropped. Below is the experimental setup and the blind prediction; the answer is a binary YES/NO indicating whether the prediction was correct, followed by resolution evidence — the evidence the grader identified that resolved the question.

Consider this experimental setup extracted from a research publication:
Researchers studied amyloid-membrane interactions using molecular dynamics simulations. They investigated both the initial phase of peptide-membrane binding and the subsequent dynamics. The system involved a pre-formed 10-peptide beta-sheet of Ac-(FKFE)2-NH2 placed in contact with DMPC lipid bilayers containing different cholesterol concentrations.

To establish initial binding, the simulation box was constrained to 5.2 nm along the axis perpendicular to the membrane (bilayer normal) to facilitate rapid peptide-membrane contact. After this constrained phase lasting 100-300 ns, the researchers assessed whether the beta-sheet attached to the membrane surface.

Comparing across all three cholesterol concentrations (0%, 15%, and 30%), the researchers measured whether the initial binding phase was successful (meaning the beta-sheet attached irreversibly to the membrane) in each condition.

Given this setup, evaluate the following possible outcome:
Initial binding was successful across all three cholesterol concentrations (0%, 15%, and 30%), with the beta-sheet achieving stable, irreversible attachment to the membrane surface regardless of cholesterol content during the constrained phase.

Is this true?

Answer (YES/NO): YES